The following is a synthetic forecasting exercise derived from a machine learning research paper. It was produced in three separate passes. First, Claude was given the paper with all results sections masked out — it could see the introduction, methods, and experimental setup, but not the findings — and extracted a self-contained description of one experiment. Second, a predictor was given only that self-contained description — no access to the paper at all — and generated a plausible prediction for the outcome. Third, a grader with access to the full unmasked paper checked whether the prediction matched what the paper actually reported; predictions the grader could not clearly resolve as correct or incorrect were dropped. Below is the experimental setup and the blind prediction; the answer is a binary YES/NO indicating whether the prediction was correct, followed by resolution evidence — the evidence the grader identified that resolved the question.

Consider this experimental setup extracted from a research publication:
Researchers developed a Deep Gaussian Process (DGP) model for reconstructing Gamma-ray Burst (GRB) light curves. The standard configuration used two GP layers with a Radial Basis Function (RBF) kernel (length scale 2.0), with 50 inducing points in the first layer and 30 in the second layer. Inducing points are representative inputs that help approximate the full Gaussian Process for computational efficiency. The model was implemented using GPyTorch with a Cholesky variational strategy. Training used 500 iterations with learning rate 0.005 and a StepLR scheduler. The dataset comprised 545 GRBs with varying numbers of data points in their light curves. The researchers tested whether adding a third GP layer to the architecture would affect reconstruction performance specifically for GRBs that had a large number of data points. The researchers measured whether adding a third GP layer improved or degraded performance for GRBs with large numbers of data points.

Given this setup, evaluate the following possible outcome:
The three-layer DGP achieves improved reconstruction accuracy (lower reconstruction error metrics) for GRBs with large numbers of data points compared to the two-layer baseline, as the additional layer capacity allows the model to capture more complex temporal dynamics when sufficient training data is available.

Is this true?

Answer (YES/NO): YES